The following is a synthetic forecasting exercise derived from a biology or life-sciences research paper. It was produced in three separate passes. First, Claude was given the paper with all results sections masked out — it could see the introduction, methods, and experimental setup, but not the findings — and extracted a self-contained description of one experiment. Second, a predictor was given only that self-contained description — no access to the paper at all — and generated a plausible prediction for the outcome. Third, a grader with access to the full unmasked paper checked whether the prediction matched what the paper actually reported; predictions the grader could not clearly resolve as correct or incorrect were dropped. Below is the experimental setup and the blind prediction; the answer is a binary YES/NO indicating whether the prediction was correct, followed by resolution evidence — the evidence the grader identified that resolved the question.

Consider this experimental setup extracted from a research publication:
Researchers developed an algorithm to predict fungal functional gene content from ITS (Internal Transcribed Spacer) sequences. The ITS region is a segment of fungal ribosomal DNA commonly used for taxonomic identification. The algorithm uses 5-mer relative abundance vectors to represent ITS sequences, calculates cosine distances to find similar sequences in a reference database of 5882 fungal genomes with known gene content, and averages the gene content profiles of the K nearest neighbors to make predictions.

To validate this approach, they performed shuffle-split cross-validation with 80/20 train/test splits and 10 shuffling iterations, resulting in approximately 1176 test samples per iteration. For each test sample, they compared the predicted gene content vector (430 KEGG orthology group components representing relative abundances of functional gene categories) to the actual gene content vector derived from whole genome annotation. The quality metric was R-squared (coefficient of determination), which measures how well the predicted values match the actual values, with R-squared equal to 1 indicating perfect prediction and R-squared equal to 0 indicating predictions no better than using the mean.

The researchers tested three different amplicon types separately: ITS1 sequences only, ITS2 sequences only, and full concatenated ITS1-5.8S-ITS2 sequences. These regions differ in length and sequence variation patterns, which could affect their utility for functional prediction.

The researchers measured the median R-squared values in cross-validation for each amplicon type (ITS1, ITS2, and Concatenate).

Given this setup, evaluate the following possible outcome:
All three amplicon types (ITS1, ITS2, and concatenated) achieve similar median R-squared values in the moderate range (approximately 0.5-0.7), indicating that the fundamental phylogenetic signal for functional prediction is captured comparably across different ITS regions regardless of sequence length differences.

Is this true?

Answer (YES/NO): NO